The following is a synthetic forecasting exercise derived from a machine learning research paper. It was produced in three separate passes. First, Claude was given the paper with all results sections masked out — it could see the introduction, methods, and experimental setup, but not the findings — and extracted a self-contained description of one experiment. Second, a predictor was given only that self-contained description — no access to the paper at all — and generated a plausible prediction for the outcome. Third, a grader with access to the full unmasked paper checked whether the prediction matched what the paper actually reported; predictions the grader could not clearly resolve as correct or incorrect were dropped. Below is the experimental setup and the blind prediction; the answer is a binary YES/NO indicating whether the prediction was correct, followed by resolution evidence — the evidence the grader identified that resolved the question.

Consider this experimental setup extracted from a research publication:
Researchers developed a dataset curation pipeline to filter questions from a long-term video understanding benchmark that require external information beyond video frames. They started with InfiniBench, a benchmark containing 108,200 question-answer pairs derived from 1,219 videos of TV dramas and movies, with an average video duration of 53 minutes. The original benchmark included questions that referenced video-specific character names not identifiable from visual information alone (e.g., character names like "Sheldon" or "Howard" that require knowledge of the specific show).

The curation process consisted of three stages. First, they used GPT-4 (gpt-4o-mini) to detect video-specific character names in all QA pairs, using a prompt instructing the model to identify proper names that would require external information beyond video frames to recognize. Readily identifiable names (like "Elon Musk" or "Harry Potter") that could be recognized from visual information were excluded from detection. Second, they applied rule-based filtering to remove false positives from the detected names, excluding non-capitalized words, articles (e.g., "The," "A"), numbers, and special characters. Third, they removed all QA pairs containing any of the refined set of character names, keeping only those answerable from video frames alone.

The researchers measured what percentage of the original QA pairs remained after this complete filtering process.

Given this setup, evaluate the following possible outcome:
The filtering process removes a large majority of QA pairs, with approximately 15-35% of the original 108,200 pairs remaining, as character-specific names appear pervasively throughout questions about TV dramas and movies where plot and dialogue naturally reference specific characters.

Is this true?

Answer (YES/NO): NO